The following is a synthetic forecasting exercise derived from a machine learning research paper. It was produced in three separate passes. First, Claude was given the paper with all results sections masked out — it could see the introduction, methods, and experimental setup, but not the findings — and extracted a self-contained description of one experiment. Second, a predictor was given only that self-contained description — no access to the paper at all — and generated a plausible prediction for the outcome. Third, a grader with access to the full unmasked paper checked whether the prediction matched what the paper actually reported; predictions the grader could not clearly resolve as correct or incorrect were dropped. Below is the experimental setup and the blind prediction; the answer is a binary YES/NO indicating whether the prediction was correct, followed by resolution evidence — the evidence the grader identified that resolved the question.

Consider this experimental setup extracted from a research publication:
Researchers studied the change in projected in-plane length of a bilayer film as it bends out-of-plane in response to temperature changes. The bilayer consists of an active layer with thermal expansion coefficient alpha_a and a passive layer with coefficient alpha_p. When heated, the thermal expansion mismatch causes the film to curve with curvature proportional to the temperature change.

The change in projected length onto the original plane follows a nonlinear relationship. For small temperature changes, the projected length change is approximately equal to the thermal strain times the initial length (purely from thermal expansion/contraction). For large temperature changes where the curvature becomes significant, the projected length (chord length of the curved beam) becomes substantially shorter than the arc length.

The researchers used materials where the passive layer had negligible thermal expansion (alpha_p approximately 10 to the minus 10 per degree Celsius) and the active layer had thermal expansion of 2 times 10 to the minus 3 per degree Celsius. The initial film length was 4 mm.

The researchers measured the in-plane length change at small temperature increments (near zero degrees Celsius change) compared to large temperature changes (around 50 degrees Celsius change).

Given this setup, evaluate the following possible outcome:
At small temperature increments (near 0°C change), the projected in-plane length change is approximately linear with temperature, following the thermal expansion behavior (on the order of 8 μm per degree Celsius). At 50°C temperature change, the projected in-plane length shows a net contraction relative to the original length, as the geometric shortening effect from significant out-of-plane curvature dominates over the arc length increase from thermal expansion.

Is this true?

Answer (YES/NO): NO